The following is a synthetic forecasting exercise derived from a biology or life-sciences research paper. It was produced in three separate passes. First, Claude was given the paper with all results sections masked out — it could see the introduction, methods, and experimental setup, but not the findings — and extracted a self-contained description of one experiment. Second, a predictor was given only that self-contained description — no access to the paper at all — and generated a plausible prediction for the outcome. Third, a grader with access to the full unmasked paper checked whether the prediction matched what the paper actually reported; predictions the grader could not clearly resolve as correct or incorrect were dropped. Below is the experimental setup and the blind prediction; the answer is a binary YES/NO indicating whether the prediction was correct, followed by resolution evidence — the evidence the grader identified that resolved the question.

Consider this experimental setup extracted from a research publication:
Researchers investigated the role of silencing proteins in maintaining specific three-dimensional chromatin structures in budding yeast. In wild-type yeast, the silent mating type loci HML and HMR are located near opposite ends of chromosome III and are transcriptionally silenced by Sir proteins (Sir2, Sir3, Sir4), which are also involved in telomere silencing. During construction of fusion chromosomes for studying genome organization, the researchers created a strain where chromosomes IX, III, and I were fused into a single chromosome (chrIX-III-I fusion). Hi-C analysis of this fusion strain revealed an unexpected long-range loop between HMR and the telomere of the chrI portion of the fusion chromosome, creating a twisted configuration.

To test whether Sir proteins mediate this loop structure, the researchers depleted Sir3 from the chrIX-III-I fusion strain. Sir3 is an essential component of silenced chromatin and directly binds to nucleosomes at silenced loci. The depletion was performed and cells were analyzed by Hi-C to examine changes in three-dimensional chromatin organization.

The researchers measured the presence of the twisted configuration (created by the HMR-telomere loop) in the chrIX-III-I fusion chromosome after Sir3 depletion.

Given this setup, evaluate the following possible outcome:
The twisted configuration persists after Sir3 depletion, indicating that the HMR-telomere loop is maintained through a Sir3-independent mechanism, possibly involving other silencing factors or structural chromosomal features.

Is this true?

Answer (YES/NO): NO